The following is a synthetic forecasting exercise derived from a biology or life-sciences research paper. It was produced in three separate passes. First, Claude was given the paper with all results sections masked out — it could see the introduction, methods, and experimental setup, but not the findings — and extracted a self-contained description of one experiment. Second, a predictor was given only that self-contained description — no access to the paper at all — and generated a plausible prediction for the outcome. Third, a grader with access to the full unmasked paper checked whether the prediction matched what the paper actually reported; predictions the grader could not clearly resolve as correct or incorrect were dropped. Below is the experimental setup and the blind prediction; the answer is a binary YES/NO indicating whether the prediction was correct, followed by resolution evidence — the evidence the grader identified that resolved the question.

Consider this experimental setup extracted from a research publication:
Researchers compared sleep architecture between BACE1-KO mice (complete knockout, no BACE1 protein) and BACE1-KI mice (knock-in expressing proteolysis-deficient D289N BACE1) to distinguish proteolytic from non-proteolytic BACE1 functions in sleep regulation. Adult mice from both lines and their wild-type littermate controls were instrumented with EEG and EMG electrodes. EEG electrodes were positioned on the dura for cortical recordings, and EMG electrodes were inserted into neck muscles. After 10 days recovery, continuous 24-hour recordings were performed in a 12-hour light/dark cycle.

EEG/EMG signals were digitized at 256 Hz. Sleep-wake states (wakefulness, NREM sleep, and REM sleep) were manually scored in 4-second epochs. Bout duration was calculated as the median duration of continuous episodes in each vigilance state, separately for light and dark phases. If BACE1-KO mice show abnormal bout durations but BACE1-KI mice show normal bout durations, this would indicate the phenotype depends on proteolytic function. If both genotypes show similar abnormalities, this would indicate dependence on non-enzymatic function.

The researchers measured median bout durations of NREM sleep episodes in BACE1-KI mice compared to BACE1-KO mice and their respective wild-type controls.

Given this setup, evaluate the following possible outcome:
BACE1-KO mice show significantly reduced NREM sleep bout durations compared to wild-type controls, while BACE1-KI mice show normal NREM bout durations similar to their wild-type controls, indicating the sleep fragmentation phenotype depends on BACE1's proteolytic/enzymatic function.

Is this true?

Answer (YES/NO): NO